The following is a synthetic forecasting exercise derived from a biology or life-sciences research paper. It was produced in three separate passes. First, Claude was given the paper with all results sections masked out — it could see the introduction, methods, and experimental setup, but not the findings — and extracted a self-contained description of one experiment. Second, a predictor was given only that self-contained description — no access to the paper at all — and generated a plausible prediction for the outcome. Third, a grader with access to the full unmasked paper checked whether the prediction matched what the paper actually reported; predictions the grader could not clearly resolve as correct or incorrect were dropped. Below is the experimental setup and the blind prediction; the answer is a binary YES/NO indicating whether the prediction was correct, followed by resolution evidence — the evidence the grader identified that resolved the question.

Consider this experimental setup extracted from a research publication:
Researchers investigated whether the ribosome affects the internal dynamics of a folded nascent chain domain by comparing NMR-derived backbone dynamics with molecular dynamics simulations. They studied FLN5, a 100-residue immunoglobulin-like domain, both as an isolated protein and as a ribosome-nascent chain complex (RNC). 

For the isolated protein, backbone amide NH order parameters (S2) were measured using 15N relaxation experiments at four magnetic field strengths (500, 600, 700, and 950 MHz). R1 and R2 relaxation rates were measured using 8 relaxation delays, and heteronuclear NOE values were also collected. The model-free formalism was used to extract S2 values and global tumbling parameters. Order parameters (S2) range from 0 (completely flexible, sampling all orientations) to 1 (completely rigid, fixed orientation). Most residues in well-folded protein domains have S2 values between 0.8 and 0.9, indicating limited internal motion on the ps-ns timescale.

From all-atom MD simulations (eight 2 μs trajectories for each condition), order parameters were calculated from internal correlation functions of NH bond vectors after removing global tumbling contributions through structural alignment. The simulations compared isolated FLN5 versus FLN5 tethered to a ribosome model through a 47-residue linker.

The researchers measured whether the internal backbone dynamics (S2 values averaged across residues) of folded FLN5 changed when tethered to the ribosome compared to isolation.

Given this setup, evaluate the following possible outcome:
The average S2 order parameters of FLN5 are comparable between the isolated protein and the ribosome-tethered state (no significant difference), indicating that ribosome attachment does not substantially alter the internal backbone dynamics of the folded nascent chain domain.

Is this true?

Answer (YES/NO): YES